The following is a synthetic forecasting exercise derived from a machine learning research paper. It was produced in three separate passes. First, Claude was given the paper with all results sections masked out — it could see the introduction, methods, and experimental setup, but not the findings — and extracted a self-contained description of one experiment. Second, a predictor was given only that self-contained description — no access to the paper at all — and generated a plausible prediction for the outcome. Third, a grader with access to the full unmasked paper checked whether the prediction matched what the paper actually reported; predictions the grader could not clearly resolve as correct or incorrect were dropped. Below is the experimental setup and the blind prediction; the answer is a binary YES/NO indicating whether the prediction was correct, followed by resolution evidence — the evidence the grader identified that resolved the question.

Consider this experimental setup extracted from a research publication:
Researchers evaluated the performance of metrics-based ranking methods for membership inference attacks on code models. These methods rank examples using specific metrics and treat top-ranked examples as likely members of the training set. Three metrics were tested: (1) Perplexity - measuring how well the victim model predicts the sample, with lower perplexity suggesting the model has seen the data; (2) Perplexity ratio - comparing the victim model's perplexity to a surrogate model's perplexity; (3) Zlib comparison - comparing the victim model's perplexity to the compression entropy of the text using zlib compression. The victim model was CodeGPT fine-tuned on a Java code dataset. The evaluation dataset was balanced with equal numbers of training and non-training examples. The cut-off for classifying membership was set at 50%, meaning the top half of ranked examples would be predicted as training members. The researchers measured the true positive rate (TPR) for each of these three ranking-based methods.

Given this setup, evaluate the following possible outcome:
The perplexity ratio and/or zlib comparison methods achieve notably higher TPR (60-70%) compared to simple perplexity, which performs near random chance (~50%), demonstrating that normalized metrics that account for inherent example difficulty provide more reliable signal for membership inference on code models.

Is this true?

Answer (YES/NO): NO